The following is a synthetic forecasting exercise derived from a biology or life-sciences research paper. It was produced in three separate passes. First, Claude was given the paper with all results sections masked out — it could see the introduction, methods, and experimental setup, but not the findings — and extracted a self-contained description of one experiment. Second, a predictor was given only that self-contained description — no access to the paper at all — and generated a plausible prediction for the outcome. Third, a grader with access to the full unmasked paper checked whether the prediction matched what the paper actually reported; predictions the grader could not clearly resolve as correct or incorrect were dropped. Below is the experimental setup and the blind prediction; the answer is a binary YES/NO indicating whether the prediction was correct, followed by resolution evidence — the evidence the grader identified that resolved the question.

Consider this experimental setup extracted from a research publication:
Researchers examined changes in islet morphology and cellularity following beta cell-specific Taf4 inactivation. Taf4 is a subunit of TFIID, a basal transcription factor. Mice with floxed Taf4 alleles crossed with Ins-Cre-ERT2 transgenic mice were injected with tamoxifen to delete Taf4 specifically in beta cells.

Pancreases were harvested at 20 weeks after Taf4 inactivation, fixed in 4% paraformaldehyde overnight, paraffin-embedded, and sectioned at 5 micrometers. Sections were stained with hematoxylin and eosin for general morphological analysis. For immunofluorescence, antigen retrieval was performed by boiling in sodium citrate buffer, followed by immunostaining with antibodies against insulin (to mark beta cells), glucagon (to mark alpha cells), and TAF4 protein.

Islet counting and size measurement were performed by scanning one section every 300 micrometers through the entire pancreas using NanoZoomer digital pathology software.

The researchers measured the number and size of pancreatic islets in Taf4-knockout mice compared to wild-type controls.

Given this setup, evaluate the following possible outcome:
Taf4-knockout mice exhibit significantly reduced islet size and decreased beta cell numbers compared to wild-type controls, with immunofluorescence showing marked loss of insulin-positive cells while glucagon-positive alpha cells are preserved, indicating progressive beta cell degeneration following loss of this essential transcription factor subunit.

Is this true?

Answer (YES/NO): YES